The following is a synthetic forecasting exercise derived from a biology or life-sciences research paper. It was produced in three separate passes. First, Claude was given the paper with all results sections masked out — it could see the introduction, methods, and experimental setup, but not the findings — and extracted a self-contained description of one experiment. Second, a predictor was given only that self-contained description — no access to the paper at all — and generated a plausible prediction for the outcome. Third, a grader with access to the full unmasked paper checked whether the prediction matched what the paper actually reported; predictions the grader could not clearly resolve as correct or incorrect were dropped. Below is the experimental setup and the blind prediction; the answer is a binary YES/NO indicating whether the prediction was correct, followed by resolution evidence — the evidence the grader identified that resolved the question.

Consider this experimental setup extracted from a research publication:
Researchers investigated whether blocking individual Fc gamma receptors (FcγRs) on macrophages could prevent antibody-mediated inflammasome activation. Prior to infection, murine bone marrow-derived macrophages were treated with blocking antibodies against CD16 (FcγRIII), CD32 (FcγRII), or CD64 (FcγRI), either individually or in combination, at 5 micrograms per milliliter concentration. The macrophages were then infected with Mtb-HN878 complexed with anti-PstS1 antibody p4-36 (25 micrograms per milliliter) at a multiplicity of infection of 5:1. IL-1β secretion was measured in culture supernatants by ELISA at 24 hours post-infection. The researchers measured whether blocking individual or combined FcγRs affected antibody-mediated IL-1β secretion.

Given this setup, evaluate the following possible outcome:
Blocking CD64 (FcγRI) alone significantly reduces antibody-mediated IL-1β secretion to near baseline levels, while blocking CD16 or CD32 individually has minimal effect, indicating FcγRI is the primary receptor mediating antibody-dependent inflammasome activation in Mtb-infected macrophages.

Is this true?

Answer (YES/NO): NO